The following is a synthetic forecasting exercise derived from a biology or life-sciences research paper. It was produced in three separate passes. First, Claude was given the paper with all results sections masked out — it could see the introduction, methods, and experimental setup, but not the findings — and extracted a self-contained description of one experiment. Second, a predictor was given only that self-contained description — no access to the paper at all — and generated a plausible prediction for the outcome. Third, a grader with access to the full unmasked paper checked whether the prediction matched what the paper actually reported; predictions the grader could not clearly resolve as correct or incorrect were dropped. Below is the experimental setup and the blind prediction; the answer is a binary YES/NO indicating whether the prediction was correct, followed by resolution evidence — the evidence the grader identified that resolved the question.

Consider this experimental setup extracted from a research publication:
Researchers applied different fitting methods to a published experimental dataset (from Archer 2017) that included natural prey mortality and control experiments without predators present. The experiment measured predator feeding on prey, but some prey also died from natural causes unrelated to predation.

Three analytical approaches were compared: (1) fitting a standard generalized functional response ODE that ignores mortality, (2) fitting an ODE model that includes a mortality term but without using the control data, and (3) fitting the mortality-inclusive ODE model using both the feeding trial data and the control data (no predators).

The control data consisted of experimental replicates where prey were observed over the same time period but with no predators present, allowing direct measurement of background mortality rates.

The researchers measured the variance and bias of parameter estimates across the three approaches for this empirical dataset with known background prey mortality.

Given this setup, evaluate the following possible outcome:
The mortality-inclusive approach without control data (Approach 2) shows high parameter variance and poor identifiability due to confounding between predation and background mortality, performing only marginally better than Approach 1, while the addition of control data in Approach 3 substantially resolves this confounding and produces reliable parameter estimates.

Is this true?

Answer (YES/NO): NO